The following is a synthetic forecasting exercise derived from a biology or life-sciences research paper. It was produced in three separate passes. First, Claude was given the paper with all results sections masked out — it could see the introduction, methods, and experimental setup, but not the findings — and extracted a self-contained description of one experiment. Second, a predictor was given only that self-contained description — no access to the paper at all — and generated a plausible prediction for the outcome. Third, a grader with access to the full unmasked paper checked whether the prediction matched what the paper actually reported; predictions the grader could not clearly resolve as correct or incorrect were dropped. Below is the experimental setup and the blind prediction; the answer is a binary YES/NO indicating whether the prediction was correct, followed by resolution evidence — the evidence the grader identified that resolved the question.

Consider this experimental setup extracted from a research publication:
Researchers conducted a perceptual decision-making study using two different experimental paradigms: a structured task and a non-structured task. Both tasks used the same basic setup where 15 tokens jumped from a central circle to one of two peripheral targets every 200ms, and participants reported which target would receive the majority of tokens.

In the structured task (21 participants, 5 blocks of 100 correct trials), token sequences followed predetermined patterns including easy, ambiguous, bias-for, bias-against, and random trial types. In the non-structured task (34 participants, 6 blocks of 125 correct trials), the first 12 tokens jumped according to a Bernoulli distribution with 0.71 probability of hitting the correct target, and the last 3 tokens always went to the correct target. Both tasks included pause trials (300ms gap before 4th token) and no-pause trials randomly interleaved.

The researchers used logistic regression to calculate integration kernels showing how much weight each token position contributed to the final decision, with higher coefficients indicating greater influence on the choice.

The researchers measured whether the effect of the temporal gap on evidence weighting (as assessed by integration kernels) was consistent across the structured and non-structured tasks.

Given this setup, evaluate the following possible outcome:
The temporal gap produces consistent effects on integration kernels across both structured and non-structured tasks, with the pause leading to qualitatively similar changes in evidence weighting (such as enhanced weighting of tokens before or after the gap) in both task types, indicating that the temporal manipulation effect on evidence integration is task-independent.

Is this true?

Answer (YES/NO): YES